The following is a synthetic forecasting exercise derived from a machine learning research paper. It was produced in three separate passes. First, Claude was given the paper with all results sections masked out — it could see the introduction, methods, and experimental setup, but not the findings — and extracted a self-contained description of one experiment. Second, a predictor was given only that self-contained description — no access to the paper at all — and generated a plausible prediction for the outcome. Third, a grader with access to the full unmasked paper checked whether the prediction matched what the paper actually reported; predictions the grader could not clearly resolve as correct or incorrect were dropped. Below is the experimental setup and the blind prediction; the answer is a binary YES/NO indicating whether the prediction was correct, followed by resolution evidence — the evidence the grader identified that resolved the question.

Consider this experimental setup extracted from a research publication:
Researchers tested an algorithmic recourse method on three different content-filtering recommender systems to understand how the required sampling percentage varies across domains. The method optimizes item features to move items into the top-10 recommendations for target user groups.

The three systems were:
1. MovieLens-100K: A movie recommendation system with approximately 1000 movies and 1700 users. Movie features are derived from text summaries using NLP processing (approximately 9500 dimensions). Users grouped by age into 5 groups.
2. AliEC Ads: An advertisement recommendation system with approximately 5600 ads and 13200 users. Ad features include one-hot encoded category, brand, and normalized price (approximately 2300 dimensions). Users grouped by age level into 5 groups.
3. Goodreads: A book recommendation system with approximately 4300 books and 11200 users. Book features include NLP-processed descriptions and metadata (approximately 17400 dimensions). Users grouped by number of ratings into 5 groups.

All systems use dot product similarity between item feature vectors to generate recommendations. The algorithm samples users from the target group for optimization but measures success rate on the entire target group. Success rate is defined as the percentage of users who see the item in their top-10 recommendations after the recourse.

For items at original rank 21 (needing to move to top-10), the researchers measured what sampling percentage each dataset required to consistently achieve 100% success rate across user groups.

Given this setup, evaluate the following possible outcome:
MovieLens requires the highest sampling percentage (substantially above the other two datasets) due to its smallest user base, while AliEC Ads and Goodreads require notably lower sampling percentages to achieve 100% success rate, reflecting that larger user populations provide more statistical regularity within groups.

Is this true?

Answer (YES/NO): NO